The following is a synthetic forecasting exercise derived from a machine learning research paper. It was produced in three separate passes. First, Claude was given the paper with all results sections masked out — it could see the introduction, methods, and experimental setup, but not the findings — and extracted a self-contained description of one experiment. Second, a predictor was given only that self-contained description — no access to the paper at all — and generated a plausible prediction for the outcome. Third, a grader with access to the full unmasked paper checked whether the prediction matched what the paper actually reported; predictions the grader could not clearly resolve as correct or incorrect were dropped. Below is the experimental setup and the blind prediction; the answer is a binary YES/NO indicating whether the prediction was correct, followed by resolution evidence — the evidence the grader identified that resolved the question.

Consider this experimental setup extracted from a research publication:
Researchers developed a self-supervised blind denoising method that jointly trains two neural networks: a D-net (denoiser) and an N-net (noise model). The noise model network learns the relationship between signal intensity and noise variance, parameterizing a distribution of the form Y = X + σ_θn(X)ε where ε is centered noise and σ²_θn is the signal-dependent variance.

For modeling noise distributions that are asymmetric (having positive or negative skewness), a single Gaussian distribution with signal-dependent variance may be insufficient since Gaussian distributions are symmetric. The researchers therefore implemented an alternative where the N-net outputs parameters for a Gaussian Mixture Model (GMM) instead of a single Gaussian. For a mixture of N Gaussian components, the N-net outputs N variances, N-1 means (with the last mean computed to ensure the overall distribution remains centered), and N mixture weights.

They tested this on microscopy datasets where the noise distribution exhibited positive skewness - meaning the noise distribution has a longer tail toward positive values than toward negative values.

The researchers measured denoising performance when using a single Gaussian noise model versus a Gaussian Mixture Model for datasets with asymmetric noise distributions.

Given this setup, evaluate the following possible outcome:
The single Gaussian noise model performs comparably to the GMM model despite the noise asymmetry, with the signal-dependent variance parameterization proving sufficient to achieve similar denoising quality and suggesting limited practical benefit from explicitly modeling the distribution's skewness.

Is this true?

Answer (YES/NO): YES